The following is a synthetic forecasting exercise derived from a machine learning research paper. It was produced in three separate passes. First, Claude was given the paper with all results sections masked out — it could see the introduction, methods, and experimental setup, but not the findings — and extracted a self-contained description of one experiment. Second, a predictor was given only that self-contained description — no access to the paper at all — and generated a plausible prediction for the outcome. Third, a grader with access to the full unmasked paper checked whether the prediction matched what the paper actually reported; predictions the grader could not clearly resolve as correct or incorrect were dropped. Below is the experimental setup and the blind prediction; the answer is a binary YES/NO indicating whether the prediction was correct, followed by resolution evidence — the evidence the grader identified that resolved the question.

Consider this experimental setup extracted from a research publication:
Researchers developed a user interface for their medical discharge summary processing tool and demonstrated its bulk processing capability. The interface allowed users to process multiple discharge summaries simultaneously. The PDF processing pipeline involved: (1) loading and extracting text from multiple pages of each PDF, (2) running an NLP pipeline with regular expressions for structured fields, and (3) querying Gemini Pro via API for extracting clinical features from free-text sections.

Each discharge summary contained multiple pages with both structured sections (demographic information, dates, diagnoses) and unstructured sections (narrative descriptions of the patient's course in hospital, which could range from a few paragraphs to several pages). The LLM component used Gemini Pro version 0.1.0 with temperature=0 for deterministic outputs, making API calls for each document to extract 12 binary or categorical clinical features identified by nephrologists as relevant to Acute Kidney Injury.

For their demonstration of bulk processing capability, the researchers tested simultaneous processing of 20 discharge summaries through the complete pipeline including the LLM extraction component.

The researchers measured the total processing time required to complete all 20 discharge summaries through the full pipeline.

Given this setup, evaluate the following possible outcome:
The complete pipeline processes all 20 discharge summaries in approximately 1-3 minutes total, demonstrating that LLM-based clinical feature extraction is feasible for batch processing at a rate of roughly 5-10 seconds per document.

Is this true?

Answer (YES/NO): NO